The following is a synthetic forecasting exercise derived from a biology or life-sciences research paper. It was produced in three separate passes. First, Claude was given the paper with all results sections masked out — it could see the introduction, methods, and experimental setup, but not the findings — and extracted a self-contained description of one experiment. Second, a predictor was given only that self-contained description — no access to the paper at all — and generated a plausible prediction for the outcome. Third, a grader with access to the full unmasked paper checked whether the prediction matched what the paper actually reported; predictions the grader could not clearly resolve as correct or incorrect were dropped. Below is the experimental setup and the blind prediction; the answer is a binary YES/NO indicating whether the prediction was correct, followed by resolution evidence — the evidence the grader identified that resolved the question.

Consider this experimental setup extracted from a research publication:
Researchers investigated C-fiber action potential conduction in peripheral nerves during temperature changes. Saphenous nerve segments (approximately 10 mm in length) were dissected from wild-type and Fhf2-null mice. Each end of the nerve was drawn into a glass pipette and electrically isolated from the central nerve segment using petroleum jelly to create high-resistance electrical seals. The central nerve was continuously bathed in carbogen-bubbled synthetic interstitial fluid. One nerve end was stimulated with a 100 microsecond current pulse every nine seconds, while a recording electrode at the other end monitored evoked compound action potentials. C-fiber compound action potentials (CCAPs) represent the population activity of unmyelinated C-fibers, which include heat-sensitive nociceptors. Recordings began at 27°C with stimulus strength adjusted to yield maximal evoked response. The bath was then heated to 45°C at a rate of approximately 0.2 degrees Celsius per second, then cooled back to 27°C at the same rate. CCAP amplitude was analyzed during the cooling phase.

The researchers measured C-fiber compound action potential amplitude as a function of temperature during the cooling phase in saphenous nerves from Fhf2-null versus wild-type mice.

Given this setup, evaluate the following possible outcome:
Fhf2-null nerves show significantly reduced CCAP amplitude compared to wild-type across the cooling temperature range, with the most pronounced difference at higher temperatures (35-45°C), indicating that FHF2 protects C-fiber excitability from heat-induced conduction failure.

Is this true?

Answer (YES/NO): NO